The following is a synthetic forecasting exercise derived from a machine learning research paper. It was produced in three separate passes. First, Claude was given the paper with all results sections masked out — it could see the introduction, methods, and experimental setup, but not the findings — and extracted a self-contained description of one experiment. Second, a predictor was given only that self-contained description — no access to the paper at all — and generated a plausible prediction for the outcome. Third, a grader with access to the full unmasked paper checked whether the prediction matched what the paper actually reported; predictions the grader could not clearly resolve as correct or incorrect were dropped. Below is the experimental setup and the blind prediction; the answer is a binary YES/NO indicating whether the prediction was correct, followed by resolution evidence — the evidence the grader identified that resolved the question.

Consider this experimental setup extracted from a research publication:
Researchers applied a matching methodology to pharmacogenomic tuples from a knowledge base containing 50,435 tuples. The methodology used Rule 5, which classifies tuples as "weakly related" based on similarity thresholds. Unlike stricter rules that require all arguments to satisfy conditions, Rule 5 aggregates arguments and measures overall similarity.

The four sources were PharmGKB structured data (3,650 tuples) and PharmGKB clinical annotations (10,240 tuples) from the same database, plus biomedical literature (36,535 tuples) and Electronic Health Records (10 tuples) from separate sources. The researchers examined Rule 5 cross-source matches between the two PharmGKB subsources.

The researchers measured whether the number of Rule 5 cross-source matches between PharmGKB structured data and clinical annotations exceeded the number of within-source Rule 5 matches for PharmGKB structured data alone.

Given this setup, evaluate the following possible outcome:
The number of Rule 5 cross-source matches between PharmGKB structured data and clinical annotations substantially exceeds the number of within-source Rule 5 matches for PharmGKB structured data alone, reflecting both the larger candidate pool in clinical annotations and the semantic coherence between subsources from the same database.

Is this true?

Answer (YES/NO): YES